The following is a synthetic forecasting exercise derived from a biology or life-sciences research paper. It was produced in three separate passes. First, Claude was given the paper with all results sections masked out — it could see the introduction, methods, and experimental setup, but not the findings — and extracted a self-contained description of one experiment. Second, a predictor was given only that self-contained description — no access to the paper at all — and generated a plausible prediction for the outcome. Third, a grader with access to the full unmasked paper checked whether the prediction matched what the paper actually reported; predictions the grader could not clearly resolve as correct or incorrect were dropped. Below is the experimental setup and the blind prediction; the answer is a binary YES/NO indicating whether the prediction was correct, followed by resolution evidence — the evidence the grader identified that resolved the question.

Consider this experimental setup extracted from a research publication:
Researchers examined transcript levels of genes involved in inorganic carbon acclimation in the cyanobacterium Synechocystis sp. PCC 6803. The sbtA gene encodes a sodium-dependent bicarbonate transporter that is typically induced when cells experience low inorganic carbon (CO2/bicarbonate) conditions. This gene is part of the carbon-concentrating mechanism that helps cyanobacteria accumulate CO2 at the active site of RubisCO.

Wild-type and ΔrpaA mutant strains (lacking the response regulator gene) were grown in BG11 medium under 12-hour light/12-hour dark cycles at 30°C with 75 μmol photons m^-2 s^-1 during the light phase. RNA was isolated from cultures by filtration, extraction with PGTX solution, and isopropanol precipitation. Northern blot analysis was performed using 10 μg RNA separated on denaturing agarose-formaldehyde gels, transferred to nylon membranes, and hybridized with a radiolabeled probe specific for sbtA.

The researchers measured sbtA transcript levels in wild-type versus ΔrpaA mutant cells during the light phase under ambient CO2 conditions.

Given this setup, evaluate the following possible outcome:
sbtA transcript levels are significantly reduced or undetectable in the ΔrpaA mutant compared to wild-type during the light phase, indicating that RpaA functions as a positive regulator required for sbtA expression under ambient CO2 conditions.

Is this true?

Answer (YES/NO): NO